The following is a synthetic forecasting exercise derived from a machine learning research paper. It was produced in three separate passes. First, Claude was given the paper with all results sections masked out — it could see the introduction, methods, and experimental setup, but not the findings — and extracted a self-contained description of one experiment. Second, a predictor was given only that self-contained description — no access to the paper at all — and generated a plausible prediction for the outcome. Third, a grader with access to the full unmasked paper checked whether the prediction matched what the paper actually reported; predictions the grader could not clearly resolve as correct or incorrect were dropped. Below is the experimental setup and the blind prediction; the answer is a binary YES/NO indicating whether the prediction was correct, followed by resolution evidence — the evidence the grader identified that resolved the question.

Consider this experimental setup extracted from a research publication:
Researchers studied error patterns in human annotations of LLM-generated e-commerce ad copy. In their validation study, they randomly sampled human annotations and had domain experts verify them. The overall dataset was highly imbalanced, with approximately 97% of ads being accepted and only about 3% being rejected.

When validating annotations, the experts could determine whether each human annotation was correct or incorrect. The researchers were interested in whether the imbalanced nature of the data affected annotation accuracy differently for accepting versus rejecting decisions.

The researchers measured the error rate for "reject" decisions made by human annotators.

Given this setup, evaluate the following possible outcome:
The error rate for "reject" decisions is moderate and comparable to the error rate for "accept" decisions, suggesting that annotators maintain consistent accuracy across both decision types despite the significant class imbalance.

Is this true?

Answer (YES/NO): NO